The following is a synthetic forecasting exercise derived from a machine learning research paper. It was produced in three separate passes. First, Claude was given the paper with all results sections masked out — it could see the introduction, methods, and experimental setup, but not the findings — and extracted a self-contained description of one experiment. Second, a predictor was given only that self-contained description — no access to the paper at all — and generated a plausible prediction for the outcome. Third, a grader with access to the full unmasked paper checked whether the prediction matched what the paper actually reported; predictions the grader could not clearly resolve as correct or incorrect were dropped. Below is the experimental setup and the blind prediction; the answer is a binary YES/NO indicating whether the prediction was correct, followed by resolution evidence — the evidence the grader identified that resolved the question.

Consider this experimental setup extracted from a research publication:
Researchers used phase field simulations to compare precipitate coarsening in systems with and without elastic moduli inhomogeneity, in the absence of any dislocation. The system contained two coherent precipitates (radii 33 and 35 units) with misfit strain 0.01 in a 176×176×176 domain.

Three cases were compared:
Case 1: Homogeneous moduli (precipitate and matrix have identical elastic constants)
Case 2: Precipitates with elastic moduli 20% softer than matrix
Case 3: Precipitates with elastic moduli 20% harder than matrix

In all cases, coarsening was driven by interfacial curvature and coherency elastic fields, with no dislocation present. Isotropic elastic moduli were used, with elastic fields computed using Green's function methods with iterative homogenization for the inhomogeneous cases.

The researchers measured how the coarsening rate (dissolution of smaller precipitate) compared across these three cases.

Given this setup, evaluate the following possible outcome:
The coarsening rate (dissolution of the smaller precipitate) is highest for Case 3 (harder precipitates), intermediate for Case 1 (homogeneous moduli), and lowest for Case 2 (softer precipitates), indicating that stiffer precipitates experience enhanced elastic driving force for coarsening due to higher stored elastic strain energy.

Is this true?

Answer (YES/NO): NO